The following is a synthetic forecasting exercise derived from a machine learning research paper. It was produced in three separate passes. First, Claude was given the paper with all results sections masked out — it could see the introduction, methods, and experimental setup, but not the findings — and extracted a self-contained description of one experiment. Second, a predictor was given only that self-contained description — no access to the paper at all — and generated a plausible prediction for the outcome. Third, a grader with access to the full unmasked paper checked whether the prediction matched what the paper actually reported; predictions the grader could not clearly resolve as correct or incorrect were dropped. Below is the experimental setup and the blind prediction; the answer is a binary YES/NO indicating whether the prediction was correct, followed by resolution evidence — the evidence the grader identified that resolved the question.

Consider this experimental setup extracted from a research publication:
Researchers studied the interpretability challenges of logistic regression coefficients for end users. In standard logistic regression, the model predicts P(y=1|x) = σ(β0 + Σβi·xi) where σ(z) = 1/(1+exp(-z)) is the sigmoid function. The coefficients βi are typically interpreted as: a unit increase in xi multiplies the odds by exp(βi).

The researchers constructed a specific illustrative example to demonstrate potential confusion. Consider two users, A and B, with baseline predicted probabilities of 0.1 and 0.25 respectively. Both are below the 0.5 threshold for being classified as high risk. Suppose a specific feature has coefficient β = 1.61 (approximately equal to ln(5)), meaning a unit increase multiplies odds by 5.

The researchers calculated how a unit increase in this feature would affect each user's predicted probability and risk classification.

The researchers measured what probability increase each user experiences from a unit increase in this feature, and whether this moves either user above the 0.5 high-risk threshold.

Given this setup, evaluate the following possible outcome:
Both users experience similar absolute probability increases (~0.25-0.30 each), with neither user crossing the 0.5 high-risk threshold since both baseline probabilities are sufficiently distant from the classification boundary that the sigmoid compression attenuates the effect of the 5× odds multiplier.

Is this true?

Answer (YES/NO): NO